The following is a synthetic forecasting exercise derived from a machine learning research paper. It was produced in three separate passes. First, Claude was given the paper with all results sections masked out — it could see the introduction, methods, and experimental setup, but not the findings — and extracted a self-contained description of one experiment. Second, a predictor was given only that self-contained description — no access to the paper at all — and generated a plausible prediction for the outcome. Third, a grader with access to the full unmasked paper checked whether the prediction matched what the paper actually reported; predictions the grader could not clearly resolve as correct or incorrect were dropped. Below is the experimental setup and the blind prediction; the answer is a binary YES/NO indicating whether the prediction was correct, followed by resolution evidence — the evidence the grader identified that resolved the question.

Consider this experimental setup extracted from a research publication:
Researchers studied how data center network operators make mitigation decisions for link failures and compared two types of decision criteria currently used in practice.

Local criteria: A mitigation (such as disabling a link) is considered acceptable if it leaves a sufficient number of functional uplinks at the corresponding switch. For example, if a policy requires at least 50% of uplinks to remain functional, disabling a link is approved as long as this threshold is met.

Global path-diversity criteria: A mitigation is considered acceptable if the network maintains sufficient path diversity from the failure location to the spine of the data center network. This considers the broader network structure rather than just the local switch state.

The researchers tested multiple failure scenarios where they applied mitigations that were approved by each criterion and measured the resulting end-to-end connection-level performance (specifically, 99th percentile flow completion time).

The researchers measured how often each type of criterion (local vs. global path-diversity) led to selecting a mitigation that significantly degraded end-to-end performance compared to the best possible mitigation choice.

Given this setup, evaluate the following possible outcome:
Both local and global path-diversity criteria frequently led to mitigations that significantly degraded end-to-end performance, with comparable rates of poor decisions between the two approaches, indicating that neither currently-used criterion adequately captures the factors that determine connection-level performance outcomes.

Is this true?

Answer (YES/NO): NO